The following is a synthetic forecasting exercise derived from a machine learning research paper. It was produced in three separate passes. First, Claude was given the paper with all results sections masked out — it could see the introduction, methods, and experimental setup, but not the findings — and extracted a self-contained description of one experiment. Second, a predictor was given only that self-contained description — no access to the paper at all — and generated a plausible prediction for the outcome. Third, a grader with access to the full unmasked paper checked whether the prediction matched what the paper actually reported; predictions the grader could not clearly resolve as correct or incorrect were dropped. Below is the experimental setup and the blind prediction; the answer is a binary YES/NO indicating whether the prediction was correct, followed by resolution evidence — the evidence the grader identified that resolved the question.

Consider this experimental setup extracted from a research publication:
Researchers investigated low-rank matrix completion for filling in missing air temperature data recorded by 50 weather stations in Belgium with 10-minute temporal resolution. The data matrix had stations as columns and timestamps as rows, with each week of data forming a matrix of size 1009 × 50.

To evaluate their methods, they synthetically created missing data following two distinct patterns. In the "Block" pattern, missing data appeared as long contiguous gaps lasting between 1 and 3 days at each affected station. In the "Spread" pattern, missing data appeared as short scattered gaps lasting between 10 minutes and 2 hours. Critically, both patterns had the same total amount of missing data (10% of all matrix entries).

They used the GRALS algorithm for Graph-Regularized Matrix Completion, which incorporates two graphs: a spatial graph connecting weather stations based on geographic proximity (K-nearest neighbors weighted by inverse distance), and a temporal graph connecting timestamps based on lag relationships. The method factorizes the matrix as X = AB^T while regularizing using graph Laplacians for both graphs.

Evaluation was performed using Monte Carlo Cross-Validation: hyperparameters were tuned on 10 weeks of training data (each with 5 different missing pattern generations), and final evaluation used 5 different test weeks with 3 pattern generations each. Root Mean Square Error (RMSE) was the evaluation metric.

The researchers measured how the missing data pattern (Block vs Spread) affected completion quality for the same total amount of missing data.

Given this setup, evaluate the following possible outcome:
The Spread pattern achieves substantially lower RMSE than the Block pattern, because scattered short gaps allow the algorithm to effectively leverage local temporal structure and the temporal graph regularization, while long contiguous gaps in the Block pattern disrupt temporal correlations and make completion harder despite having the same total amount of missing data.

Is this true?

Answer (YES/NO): YES